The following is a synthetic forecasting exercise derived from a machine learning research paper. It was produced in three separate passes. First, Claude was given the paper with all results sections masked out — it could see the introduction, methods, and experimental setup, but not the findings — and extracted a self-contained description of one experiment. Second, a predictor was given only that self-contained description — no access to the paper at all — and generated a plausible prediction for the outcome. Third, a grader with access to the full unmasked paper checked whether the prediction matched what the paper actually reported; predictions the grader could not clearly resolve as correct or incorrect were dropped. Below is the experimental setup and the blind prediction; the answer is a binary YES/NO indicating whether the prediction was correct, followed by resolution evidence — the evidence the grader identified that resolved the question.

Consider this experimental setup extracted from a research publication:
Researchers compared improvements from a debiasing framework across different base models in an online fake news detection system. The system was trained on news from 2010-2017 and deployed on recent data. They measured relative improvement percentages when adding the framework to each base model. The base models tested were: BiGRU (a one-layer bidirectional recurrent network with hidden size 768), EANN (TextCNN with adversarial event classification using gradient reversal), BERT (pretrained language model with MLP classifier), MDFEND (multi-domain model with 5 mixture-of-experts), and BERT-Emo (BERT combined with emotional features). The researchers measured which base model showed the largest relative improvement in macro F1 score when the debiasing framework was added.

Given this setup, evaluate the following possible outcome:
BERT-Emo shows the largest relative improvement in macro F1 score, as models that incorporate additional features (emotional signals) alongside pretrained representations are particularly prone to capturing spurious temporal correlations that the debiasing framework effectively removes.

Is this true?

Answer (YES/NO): NO